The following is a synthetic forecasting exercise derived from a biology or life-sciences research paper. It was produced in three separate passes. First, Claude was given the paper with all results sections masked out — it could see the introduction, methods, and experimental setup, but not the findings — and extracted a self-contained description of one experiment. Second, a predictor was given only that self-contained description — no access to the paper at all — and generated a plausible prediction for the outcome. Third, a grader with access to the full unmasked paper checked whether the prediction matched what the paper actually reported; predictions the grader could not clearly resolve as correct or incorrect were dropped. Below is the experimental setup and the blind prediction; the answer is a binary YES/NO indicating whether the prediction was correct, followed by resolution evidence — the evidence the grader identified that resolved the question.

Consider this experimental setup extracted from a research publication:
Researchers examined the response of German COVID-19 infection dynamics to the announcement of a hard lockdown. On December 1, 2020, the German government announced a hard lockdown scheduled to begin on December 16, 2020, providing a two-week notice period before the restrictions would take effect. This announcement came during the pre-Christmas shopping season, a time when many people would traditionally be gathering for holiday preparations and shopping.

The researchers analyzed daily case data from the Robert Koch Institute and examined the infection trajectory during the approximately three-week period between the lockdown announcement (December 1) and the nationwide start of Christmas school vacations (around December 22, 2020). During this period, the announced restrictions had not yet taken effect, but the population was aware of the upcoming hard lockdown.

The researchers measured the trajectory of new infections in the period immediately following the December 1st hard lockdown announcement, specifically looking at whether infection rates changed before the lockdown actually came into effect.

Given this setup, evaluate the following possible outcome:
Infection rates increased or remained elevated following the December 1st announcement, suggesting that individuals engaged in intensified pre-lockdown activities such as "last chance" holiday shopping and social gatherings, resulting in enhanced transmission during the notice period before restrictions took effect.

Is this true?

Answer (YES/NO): YES